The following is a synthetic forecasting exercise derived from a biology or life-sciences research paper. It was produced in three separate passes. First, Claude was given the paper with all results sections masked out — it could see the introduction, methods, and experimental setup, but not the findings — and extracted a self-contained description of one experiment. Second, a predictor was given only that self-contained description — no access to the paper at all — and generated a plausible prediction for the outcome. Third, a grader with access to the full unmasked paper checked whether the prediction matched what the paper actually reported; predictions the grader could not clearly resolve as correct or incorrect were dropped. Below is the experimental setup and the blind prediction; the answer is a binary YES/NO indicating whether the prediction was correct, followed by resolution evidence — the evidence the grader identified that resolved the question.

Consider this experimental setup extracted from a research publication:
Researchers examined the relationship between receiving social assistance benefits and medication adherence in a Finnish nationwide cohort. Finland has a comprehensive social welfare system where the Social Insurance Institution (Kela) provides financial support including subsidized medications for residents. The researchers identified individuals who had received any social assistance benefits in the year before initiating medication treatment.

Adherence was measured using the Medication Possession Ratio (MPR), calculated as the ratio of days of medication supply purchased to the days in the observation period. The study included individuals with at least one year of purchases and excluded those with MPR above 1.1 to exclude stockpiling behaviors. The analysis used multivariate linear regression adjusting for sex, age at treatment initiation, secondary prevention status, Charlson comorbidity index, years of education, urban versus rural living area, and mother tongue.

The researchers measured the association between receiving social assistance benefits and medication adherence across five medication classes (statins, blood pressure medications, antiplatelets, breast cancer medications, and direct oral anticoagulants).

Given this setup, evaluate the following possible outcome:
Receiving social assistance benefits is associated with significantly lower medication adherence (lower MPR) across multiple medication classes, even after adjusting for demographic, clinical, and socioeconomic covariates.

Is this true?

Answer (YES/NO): YES